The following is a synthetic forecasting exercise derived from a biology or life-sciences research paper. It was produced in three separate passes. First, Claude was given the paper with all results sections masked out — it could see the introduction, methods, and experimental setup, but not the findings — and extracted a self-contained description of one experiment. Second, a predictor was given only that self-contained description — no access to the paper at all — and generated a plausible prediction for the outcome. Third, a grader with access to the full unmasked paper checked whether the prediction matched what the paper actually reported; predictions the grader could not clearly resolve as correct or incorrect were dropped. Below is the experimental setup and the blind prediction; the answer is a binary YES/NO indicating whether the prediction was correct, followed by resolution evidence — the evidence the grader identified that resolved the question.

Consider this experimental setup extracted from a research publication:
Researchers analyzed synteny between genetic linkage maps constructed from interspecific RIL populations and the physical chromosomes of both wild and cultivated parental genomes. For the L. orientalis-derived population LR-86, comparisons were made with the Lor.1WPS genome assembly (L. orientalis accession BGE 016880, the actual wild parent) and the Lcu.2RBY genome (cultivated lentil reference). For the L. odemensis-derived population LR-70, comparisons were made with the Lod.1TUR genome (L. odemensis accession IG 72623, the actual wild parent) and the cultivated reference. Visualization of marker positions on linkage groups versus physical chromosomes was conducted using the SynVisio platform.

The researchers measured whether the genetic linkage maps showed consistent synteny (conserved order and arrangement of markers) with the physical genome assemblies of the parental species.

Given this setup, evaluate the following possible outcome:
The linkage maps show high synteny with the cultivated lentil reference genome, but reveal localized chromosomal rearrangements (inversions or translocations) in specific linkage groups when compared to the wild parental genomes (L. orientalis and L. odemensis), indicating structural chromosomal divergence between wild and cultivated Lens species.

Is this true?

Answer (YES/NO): NO